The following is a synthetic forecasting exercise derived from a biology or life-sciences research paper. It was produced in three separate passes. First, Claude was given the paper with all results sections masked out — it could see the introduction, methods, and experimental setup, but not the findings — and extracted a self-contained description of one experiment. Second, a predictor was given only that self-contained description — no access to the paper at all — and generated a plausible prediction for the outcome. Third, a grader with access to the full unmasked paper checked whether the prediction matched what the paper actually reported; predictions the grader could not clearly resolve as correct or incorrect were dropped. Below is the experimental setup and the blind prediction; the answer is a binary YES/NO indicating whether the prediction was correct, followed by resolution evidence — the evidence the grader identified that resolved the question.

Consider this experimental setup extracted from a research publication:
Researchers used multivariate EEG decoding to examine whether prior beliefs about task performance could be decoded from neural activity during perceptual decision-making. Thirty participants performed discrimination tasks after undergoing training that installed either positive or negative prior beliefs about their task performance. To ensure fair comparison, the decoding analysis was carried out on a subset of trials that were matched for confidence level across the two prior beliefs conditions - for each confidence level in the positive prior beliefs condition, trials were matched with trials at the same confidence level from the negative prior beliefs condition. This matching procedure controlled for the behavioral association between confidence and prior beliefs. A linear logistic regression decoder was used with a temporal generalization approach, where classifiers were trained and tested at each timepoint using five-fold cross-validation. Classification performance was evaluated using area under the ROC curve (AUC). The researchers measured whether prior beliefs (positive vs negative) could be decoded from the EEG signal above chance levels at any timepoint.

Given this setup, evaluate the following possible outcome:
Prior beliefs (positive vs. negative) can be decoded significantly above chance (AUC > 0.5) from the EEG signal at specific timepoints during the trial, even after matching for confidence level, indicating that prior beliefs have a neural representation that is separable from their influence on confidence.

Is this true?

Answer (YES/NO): YES